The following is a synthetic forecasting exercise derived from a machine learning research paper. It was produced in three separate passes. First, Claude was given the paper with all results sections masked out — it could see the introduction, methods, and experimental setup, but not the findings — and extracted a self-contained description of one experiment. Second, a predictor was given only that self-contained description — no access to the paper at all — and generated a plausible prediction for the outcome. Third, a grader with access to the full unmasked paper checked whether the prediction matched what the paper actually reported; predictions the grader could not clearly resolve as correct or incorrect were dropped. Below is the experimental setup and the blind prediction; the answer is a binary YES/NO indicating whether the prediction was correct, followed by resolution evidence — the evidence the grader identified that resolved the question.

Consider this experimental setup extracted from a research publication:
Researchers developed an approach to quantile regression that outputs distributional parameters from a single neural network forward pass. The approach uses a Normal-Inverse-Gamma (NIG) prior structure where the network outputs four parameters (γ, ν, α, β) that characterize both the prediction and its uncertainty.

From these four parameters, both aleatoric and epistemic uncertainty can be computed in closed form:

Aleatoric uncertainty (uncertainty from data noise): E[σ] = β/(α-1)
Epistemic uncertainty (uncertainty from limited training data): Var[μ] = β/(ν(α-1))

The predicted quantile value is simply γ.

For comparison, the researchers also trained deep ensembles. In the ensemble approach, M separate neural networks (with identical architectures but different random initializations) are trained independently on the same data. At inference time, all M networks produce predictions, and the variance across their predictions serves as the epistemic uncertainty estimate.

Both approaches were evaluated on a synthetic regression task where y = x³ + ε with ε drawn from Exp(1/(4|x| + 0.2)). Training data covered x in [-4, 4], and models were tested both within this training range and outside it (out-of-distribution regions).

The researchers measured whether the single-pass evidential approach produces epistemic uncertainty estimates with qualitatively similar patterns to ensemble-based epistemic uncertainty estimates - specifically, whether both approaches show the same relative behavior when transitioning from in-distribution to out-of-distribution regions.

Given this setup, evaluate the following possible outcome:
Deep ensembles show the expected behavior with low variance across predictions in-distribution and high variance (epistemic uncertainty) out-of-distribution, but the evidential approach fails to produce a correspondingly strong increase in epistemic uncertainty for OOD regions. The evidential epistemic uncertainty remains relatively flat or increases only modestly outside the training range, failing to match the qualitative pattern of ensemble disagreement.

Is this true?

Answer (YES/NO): NO